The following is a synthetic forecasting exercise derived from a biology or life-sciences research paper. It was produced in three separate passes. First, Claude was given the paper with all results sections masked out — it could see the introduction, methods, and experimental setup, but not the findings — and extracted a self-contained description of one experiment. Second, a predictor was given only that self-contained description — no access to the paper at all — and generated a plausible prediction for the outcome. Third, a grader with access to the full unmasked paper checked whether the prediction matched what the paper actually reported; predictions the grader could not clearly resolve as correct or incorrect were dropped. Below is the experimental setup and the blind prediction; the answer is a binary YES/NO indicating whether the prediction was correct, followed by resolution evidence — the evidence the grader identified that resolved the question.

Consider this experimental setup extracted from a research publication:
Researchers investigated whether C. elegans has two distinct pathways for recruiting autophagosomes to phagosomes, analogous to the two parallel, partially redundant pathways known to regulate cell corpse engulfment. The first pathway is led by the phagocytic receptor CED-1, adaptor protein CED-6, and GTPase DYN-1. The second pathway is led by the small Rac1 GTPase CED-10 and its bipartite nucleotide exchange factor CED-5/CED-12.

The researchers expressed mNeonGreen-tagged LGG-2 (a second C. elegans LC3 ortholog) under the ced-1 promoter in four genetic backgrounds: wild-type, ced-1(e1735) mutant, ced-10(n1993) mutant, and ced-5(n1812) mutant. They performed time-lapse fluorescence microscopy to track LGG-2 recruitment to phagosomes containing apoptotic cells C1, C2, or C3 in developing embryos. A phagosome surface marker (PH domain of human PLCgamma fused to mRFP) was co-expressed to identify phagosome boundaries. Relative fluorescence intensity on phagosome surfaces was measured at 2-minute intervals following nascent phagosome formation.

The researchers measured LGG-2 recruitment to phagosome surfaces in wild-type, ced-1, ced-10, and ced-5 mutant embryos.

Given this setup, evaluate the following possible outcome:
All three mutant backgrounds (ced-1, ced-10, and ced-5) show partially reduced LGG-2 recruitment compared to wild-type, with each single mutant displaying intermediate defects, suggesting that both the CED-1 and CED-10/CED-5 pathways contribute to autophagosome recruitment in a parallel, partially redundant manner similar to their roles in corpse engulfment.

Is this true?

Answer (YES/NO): NO